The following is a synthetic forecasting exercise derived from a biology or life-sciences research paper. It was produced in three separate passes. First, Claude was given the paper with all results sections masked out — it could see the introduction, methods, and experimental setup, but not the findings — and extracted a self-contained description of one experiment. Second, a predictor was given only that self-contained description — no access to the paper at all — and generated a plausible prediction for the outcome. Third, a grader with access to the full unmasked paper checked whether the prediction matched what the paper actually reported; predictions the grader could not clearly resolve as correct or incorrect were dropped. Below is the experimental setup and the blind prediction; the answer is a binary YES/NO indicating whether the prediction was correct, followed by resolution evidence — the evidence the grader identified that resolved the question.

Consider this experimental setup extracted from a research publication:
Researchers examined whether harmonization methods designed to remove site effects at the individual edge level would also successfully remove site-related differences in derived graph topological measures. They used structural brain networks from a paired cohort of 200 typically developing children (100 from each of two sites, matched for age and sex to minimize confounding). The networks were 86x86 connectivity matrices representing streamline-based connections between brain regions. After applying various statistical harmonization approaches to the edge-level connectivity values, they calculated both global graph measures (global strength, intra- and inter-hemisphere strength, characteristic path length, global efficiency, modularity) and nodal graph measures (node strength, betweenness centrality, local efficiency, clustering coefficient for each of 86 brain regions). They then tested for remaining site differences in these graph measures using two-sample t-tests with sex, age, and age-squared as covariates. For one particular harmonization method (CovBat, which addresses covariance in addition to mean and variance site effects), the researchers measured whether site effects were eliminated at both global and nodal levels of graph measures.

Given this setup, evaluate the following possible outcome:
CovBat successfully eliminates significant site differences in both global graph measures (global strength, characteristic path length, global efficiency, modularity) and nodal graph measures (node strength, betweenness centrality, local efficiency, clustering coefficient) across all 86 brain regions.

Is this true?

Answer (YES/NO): NO